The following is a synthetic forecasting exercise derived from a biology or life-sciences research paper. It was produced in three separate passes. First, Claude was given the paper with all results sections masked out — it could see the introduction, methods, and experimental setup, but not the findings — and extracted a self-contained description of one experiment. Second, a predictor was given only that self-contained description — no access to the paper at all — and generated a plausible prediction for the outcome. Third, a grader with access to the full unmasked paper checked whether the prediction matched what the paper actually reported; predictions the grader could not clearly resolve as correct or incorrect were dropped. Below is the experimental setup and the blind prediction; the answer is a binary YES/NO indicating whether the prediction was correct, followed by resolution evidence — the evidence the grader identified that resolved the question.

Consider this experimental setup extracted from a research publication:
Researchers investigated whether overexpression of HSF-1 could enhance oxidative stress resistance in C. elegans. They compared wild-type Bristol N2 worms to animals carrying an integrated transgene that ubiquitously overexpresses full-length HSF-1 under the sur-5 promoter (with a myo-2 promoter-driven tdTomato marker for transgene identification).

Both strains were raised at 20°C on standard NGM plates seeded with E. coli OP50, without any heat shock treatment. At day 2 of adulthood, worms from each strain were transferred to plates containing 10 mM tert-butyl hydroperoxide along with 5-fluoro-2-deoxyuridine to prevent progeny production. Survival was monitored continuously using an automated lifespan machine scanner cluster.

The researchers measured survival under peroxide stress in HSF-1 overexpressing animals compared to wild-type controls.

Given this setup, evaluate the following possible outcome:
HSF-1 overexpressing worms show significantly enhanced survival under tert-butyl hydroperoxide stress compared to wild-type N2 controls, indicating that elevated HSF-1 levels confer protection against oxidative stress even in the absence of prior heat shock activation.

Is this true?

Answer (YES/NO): YES